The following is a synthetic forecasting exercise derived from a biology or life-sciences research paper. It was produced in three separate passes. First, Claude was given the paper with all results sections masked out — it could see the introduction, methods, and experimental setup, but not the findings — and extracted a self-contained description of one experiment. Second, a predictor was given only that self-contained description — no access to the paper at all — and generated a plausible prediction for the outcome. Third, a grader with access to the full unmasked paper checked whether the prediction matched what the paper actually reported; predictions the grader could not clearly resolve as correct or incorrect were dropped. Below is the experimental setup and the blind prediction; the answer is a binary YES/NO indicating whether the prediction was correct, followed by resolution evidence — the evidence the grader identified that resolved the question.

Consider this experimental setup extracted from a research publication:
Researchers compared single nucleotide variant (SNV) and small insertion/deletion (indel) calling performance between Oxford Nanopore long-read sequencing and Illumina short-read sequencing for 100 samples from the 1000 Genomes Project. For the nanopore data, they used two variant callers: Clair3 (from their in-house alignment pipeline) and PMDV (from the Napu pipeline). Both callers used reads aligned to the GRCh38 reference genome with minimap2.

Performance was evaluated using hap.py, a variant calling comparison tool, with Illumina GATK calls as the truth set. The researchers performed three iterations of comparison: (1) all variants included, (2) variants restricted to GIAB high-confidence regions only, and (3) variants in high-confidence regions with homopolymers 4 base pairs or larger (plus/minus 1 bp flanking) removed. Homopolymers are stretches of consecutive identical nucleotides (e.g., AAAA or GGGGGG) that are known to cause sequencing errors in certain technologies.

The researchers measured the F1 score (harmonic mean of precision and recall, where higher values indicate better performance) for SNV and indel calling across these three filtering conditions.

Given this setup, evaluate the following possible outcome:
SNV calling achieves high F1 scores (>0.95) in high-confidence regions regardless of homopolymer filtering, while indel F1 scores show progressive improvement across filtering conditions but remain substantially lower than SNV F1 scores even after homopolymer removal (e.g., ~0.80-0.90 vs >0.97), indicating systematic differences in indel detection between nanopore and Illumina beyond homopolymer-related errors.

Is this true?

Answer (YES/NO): YES